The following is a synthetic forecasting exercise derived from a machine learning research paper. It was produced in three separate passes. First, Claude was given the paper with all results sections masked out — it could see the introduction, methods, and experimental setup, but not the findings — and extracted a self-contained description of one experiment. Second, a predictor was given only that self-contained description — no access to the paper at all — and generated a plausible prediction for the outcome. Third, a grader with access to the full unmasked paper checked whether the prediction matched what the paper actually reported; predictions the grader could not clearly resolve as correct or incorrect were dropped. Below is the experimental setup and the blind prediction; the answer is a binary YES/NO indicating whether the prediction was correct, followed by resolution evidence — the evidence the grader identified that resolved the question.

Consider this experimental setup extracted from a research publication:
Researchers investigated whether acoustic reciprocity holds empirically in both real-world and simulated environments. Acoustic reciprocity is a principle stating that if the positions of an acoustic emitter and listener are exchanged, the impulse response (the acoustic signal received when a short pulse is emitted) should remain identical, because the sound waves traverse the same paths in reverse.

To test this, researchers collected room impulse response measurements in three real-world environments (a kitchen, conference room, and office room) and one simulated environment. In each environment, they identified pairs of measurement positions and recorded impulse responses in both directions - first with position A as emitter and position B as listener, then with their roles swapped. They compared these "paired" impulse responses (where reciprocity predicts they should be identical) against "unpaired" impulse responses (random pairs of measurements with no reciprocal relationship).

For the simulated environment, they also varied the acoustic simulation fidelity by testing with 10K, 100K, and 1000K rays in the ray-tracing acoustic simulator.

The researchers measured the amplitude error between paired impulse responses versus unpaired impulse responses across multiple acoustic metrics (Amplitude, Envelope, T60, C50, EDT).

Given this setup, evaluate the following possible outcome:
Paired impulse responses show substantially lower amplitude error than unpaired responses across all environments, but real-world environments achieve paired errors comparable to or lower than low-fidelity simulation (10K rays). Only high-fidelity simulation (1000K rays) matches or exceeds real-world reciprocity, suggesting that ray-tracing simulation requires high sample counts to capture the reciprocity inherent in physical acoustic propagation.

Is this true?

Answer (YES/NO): NO